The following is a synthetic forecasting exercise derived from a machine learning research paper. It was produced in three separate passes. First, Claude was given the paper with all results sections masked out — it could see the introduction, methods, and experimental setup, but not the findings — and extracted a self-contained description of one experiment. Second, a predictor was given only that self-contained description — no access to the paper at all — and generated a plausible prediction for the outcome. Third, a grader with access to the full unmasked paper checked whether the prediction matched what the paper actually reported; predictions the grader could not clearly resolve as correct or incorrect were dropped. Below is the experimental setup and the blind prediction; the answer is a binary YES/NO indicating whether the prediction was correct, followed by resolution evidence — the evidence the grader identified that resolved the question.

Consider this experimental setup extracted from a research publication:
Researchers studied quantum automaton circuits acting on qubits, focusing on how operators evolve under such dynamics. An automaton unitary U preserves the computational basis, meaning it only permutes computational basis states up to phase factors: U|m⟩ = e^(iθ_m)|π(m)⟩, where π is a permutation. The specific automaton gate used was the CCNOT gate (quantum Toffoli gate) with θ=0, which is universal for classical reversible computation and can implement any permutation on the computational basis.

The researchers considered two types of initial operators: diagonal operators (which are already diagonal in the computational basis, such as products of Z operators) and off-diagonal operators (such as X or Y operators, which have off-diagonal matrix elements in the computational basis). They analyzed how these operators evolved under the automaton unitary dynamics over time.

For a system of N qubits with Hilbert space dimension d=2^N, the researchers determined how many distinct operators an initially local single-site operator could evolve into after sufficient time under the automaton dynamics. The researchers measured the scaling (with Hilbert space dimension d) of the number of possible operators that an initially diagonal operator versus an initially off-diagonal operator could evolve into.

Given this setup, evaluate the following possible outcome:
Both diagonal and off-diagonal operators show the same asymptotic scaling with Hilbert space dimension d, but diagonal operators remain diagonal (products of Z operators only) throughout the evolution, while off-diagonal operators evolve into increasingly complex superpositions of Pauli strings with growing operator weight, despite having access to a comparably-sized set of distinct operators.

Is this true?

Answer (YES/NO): NO